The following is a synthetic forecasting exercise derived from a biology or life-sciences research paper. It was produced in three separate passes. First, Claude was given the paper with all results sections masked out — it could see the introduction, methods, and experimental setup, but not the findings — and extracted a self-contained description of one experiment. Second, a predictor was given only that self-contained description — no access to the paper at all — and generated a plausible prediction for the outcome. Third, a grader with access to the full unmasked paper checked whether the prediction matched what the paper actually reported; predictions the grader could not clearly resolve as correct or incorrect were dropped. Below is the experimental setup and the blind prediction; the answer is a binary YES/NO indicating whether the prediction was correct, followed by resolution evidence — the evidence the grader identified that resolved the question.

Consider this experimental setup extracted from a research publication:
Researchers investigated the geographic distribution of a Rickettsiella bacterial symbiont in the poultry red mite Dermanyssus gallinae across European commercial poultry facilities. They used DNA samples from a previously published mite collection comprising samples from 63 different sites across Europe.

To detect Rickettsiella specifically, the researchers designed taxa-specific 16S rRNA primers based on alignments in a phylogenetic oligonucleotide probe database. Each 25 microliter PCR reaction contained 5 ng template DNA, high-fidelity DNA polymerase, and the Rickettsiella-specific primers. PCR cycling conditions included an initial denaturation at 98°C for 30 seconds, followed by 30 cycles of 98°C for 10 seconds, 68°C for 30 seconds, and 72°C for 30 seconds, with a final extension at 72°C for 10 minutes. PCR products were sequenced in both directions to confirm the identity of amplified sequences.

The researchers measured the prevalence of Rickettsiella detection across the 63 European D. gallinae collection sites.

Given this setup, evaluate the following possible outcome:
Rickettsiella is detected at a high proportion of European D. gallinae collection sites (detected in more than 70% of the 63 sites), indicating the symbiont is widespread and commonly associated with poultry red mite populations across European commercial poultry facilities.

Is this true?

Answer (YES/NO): YES